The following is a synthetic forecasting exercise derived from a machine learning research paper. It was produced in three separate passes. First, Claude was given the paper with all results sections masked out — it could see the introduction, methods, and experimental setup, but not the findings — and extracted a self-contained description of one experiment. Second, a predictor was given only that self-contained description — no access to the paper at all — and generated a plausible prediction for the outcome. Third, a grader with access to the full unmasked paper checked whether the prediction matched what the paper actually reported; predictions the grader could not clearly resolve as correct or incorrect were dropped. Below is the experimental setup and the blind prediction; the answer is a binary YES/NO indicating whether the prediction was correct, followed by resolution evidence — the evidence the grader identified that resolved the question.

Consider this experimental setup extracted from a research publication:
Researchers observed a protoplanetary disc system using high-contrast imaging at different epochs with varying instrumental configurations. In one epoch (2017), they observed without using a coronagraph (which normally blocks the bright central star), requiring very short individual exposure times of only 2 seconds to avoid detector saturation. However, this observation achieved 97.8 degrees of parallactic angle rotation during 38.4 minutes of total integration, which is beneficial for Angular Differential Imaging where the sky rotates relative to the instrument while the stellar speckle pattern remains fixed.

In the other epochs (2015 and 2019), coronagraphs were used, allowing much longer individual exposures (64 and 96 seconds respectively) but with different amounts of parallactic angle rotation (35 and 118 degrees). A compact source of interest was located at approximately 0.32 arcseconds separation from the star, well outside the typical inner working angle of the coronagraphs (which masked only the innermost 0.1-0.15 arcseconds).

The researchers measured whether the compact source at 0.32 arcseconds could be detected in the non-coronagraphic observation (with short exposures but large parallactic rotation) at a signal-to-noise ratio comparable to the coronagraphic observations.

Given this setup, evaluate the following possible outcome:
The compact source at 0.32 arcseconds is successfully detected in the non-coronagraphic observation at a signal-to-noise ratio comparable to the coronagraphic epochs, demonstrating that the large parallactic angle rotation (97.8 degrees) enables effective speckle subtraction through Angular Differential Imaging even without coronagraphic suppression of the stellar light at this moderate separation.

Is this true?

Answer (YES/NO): YES